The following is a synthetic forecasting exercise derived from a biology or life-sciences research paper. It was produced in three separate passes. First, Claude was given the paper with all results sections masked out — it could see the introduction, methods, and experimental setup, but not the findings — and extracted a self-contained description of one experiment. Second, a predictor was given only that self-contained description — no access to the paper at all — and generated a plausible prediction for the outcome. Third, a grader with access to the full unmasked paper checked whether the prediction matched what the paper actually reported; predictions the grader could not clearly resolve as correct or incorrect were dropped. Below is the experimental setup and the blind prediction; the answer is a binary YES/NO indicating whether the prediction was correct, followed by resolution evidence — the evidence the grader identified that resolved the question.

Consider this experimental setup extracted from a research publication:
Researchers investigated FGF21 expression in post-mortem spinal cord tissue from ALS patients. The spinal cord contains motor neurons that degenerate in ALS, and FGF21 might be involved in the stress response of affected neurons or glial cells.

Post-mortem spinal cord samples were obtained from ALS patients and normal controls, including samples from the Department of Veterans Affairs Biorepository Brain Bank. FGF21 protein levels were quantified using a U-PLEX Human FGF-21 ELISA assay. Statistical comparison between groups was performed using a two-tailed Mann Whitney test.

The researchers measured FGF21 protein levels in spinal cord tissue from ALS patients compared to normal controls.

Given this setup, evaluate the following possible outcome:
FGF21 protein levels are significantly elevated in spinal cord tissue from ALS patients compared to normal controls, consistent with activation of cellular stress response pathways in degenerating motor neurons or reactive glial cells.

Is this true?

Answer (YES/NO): YES